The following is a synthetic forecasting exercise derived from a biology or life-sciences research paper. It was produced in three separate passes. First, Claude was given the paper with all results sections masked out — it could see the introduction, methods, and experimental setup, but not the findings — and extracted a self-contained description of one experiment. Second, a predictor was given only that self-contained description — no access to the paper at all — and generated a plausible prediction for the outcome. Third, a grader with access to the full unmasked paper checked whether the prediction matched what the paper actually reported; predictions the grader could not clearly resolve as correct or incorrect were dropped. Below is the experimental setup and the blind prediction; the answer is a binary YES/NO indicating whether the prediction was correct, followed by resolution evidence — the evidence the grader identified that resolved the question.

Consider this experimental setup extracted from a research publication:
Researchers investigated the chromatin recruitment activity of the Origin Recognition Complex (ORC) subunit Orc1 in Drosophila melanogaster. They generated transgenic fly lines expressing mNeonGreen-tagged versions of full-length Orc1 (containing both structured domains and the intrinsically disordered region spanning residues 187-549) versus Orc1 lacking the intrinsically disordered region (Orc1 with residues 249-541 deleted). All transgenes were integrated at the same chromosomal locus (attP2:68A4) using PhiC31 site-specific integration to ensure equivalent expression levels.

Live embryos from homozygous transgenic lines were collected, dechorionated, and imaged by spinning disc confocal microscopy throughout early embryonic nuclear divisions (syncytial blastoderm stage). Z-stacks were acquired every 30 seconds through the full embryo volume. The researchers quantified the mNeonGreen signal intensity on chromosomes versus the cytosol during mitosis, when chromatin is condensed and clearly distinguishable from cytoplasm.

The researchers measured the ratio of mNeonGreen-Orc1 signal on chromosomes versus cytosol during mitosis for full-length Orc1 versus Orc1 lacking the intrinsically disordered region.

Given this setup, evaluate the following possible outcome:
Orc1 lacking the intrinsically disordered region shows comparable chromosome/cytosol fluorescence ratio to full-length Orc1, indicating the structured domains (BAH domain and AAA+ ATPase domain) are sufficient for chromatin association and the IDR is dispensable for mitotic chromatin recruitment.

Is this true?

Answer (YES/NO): NO